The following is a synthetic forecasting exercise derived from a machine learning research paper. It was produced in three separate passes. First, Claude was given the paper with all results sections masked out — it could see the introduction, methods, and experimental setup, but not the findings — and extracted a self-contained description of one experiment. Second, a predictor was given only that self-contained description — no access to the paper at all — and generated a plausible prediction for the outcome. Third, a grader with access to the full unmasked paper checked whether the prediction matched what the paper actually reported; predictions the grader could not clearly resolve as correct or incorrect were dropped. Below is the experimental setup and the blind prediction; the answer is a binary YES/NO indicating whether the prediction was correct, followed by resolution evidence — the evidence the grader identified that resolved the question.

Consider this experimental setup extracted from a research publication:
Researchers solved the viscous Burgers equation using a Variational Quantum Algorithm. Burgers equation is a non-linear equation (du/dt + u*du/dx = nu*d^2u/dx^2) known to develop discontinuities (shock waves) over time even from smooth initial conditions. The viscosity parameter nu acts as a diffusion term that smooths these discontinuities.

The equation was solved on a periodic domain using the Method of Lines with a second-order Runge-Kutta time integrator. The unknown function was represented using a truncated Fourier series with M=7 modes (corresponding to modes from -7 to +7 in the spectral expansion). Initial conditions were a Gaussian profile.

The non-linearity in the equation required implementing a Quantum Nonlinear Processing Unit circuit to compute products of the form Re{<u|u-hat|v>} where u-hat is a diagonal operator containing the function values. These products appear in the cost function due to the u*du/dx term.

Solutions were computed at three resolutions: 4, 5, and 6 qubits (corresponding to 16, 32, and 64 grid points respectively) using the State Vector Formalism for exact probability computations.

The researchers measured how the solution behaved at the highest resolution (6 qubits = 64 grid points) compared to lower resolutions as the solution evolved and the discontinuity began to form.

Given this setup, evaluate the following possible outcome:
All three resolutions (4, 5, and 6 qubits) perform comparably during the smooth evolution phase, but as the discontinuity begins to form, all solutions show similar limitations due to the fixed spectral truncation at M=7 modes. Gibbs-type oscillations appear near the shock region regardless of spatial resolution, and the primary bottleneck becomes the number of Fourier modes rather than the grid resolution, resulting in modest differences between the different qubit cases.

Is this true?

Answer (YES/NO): NO